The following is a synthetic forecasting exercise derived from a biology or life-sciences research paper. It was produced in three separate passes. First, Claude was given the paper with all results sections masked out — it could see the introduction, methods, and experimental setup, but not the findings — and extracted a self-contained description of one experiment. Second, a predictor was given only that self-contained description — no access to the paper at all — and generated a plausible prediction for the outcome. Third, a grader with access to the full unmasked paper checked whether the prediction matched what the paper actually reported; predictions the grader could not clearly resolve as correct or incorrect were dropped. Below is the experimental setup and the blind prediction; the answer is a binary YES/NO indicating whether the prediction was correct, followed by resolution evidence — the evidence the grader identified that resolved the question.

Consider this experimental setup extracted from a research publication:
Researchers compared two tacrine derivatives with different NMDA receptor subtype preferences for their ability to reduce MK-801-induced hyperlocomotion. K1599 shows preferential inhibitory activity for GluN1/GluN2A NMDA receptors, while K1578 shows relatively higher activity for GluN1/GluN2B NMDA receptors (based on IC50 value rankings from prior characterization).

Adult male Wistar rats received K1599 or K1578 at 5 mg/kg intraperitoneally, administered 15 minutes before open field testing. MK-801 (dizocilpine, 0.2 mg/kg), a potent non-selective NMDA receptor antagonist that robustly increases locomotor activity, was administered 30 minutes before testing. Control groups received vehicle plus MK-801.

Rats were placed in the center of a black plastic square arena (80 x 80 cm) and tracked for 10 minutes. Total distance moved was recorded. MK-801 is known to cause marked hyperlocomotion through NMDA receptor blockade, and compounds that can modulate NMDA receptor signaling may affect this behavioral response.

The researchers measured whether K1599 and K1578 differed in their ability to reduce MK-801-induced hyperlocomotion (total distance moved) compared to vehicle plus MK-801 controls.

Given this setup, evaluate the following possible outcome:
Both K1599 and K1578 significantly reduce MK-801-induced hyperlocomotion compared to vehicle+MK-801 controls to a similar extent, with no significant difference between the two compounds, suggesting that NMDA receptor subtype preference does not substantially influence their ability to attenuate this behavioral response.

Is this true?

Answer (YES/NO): NO